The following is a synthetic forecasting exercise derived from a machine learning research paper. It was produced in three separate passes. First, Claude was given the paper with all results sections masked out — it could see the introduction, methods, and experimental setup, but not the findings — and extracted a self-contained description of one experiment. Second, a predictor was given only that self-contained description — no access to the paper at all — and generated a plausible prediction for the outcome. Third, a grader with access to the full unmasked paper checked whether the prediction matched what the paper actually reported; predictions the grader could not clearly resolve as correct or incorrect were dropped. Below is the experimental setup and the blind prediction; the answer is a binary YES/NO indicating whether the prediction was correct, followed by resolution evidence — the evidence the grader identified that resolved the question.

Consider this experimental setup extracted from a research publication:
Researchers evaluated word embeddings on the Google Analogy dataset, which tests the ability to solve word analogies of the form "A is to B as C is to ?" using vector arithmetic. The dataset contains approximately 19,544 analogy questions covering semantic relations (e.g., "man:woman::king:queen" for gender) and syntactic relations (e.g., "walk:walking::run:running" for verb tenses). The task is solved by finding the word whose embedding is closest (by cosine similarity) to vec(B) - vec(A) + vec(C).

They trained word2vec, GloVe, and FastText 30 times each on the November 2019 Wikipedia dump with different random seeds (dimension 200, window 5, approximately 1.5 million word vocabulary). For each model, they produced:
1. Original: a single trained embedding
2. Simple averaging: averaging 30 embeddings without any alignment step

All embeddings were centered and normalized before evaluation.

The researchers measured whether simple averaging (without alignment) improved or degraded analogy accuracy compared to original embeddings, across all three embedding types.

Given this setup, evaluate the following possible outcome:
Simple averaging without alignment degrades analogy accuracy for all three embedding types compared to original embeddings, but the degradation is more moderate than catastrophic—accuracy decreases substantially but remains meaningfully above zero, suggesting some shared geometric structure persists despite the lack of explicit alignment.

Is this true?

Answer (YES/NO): NO